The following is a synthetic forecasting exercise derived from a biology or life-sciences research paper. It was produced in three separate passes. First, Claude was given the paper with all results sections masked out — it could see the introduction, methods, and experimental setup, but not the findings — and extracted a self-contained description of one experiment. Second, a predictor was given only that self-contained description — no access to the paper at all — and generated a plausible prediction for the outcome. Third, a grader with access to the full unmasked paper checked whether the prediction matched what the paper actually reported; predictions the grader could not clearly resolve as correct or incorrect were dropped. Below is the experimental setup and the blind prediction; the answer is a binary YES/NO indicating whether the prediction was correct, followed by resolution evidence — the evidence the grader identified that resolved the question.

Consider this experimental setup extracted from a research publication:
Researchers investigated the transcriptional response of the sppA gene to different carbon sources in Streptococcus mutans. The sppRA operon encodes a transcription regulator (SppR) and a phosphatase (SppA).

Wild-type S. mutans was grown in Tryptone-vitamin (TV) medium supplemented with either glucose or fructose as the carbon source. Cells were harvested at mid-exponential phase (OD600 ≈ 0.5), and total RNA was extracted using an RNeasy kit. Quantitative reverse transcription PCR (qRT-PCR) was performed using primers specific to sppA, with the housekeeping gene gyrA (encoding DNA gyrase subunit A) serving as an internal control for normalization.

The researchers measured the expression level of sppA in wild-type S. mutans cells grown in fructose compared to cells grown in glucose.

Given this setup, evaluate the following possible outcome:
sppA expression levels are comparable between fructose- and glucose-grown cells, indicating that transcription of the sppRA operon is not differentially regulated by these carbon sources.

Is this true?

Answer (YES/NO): NO